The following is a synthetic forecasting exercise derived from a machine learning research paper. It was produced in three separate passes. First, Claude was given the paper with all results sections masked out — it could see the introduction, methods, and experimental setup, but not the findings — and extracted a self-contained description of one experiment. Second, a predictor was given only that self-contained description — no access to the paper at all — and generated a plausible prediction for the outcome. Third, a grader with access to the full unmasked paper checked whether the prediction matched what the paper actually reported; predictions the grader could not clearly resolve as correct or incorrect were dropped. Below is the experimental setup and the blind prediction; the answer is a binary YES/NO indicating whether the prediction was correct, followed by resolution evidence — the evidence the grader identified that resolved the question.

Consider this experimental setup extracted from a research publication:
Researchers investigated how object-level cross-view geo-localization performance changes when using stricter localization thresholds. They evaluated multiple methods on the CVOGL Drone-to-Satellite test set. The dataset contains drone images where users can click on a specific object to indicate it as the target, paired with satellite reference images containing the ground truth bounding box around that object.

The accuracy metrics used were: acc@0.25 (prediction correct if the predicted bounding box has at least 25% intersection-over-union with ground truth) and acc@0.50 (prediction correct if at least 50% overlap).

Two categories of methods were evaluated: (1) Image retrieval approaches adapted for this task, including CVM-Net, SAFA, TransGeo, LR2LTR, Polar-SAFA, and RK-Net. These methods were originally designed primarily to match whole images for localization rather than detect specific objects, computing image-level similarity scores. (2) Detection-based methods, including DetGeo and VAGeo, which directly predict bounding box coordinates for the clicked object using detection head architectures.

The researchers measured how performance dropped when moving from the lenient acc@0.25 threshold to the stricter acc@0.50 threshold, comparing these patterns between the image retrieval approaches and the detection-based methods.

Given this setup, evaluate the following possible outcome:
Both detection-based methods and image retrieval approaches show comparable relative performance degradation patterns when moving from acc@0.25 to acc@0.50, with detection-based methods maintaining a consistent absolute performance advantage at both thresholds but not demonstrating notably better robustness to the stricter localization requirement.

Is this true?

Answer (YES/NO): NO